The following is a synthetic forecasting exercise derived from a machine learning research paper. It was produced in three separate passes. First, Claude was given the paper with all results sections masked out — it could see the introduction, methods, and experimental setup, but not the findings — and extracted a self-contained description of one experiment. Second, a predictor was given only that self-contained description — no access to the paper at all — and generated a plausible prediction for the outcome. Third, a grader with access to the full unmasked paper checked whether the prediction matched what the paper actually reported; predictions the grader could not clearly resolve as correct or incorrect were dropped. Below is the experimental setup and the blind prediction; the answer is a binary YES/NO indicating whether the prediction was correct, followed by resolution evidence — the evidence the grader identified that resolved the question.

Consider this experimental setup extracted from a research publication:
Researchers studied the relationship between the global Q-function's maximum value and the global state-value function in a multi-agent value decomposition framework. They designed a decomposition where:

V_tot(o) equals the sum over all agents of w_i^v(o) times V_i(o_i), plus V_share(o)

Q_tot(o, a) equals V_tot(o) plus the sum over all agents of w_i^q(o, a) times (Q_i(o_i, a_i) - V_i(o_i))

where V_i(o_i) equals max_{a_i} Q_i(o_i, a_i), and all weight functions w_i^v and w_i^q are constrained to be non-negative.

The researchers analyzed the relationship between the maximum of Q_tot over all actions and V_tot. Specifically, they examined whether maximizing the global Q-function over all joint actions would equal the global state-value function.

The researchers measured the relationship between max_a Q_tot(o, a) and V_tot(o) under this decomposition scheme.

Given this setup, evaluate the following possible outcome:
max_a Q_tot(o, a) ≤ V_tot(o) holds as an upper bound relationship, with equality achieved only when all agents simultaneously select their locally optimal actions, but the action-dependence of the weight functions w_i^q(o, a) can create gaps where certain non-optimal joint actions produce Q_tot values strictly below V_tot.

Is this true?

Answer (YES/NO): NO